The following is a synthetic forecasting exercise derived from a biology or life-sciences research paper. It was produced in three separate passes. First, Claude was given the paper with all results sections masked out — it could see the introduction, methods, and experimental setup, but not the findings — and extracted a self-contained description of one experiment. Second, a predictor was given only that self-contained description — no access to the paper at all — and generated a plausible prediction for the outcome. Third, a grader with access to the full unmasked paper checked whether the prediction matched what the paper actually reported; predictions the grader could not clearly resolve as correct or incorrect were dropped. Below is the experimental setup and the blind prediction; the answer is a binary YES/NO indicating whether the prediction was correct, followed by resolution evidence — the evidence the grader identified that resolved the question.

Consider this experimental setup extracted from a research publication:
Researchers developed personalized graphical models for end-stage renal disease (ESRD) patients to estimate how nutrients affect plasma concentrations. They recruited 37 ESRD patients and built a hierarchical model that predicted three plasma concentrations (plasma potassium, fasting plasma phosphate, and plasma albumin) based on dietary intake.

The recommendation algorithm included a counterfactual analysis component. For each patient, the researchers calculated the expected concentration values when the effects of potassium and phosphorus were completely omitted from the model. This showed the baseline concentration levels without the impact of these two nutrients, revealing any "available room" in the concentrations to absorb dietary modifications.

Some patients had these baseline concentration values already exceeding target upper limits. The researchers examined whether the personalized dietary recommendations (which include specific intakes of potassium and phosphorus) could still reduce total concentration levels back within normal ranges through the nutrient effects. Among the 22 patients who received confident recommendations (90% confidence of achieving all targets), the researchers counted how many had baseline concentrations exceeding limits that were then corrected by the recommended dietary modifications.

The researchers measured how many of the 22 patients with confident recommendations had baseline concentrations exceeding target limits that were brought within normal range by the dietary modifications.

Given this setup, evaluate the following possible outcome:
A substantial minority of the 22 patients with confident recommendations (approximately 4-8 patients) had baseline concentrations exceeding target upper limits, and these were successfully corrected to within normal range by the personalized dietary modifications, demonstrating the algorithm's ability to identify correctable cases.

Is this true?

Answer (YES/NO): YES